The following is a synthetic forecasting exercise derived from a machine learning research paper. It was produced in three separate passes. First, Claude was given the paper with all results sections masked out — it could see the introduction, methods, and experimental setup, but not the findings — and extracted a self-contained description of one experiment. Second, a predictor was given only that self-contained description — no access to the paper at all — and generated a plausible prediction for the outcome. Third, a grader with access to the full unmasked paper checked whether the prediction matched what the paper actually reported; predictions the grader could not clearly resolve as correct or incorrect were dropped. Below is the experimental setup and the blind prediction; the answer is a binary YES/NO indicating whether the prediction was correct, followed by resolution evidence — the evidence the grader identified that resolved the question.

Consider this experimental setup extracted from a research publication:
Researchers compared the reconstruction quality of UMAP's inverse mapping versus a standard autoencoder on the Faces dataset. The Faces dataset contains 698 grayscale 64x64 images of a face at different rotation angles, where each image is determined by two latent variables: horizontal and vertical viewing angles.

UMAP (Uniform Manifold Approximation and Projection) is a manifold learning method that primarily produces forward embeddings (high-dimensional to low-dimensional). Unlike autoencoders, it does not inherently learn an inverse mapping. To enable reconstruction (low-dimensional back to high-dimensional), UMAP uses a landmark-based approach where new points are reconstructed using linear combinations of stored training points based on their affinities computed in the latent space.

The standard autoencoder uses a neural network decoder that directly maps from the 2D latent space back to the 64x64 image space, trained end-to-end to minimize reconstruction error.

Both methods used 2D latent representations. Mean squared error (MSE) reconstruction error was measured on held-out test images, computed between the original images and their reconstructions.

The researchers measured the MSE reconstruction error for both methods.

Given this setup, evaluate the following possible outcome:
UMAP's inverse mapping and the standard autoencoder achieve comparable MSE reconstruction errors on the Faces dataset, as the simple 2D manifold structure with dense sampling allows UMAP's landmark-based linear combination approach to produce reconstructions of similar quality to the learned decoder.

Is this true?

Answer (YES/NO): NO